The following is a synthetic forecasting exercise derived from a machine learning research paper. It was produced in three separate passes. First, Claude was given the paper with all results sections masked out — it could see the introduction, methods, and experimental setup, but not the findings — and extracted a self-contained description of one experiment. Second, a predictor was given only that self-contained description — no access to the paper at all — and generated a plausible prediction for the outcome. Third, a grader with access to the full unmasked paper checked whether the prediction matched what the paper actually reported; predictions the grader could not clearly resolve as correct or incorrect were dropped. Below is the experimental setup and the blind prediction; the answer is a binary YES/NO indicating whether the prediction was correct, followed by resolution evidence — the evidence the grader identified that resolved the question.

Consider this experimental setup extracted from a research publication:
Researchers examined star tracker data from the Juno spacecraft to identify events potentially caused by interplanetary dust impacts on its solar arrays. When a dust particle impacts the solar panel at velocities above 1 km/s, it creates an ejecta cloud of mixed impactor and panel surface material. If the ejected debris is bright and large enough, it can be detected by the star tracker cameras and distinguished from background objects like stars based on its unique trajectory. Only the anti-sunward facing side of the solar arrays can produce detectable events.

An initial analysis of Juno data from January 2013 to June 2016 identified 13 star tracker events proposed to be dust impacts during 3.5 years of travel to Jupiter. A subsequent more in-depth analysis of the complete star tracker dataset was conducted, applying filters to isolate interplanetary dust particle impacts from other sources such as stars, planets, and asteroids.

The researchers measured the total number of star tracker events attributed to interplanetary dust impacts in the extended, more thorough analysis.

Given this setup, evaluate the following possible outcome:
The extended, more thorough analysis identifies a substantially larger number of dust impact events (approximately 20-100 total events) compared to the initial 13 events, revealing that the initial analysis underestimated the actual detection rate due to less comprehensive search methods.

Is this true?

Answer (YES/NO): NO